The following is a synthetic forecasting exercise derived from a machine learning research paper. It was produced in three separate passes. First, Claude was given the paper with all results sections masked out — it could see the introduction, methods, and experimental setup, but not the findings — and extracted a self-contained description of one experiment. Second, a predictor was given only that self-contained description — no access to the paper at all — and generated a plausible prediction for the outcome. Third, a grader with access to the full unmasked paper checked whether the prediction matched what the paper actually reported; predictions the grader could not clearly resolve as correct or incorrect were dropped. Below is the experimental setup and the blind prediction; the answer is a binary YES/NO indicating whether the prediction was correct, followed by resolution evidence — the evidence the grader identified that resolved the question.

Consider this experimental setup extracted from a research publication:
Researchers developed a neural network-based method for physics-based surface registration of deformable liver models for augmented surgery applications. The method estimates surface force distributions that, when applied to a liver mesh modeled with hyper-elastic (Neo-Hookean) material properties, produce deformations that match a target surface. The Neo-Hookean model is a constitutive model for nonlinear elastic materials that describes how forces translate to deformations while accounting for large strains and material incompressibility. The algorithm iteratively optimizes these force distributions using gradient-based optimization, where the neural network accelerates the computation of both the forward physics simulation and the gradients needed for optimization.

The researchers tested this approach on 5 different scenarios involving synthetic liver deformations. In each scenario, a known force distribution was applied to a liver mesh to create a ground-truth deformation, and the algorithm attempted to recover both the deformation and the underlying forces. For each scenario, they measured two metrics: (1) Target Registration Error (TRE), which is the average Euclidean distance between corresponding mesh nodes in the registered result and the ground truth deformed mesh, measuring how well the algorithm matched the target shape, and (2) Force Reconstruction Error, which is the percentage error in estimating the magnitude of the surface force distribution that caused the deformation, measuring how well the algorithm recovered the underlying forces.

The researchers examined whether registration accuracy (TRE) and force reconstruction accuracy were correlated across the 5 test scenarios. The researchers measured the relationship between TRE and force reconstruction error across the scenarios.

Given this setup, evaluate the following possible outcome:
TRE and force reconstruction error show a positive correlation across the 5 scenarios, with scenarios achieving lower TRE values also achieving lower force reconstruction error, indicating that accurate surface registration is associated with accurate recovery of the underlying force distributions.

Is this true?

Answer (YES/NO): NO